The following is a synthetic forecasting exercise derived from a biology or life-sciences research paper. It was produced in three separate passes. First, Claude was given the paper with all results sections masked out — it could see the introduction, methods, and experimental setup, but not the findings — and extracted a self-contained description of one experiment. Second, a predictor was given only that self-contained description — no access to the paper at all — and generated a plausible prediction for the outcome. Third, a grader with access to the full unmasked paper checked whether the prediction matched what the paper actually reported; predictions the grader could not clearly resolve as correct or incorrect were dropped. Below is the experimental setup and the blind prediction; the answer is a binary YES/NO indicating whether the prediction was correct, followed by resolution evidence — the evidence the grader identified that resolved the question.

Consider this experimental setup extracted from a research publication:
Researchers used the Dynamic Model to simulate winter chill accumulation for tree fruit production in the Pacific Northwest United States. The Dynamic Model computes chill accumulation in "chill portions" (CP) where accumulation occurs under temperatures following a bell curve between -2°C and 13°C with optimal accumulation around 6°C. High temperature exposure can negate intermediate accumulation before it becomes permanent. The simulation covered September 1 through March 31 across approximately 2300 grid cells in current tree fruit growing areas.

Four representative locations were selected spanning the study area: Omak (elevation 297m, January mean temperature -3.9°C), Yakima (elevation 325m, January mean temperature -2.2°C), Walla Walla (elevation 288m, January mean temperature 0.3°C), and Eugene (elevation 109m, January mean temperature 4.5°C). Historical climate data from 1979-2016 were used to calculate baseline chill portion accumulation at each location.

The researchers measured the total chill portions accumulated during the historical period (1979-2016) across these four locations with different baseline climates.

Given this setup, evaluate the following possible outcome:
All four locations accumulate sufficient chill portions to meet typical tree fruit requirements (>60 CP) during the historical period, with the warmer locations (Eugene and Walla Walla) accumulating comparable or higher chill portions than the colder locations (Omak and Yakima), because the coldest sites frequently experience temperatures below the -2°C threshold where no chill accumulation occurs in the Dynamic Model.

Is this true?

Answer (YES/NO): YES